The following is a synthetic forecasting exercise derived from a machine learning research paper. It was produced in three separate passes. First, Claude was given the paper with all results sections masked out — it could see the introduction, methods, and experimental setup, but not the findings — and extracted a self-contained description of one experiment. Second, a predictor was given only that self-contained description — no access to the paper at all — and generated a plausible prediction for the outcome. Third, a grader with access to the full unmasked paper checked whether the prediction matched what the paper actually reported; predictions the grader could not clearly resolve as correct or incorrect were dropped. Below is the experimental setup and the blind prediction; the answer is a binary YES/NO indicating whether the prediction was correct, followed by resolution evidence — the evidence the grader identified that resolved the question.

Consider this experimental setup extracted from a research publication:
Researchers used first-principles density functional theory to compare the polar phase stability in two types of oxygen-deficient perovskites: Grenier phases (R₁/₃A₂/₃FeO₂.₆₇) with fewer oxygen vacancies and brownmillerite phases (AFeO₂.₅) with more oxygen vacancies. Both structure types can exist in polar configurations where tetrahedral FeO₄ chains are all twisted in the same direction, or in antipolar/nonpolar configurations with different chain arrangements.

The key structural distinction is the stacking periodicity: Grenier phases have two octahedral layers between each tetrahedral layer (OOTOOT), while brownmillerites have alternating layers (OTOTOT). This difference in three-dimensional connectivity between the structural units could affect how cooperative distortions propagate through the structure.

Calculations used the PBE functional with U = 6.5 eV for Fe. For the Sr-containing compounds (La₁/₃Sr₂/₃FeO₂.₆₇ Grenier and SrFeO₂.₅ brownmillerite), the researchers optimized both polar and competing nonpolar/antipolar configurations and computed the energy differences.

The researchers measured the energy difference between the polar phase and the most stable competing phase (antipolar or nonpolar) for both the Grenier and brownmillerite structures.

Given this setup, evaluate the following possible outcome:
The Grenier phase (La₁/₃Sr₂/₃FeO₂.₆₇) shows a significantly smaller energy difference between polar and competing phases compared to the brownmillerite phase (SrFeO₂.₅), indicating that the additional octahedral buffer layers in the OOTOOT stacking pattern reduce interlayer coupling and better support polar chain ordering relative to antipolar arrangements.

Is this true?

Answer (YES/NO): NO